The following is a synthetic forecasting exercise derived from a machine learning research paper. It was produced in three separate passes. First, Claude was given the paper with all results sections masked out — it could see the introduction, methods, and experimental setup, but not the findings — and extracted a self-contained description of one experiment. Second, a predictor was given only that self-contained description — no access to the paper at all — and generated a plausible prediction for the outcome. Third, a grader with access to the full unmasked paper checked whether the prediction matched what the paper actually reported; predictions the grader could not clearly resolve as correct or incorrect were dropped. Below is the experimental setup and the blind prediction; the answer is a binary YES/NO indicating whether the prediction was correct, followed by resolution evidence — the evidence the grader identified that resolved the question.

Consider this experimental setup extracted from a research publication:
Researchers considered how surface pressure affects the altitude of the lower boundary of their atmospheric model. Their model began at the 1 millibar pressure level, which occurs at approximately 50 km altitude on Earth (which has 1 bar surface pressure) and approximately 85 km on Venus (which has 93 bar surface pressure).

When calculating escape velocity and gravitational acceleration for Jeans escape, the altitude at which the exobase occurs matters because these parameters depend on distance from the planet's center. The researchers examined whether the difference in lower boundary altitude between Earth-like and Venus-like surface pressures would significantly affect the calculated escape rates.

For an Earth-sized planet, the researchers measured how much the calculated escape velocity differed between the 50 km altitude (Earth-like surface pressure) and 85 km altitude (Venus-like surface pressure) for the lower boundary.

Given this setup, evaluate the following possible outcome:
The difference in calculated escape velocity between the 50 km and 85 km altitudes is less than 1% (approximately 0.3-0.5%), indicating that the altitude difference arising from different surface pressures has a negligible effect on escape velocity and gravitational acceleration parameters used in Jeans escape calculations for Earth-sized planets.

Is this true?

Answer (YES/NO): YES